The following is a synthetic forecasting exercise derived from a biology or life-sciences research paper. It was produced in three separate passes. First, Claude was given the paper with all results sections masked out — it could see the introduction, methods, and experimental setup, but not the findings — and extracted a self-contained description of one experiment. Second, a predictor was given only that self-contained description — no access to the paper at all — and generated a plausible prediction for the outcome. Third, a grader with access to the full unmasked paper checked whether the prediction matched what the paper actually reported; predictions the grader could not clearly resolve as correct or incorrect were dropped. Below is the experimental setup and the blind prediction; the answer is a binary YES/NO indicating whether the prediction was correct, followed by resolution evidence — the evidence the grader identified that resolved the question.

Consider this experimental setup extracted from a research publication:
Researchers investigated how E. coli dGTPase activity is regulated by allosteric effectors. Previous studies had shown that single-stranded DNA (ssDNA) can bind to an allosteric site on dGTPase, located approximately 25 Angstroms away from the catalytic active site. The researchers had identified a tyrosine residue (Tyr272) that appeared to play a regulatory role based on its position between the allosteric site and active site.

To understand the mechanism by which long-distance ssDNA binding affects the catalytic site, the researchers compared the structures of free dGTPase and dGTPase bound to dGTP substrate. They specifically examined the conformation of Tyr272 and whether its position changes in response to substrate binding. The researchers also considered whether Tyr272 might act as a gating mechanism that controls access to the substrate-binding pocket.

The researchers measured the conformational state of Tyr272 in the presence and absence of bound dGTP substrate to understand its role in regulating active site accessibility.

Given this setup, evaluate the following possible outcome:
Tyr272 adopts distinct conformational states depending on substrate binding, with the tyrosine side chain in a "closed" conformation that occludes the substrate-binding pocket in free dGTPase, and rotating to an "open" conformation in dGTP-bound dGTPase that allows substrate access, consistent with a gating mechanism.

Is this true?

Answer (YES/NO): NO